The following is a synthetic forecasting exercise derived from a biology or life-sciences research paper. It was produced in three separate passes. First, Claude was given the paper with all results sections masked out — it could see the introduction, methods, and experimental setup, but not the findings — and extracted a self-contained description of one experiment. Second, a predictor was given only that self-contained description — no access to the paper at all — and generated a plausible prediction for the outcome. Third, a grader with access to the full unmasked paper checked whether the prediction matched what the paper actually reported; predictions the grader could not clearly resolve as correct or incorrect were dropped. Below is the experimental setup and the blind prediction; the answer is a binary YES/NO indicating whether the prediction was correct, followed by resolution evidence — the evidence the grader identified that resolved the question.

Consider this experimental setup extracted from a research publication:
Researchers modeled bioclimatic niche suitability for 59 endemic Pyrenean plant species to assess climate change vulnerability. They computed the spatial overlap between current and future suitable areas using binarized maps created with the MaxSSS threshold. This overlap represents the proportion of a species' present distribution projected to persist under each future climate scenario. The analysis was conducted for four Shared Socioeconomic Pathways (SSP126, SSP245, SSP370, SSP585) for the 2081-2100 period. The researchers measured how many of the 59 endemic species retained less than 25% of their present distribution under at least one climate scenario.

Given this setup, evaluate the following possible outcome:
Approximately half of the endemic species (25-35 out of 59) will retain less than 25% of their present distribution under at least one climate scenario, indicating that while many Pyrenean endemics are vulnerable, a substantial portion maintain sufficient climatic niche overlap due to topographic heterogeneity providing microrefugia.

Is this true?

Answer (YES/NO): NO